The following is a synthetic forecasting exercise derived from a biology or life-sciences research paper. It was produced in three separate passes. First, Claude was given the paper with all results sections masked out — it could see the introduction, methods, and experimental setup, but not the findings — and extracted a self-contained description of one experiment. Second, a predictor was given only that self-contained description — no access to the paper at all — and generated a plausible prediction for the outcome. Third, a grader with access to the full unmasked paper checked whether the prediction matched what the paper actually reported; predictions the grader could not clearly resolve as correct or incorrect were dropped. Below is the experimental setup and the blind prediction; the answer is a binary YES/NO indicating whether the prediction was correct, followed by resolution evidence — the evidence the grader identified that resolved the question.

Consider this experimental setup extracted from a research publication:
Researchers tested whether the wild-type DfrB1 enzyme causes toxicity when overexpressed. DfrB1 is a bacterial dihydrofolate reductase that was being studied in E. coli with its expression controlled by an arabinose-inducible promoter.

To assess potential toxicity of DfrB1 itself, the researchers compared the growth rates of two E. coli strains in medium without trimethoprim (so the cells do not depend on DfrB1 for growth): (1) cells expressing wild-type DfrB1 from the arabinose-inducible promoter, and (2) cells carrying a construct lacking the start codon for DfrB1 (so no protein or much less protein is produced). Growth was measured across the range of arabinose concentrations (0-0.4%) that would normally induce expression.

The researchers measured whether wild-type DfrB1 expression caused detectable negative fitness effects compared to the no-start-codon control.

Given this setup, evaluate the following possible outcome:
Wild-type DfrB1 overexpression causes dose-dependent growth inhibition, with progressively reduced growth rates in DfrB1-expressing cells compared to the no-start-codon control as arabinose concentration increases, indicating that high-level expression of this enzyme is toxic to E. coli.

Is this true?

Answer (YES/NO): NO